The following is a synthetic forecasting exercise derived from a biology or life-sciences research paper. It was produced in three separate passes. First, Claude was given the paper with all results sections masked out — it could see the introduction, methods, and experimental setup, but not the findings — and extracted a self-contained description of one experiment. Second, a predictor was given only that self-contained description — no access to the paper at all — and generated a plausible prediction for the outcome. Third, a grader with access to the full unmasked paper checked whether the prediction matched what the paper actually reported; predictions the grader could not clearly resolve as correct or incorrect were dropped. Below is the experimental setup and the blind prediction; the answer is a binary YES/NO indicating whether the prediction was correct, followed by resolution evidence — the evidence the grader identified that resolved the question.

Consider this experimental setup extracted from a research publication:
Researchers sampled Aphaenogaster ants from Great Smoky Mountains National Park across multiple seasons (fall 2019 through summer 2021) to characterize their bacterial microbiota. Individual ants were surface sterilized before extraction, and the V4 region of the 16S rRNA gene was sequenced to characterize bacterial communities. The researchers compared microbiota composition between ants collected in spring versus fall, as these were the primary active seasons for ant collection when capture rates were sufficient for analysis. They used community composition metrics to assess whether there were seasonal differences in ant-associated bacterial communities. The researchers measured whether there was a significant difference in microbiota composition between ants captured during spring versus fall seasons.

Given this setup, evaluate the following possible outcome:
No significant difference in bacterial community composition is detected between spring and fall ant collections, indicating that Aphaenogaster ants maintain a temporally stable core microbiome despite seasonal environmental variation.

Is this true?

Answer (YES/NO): YES